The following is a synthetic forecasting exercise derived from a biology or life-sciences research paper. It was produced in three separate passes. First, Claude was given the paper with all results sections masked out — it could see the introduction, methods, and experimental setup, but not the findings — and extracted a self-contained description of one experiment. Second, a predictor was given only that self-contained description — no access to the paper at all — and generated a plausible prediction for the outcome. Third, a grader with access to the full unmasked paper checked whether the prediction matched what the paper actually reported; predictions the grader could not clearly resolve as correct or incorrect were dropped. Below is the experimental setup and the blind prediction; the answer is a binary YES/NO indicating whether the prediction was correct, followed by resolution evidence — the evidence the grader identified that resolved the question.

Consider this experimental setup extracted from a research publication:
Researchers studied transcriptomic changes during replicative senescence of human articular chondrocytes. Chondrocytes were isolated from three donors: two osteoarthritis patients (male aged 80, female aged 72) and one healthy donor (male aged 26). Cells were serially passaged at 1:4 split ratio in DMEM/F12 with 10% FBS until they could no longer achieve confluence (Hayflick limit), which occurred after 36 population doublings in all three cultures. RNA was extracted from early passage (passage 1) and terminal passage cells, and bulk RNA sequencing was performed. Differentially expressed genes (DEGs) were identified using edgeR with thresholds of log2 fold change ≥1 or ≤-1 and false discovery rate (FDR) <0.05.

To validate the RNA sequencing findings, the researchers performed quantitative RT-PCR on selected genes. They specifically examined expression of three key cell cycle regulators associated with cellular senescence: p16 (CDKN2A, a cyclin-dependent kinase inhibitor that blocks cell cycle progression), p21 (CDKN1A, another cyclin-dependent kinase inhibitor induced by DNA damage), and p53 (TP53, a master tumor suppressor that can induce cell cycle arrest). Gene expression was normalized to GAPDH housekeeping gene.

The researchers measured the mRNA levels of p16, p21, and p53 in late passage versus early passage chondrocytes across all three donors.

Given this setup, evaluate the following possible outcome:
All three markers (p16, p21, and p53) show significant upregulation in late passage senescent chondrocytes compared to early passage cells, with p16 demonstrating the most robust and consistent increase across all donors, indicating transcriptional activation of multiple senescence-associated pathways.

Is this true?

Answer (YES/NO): NO